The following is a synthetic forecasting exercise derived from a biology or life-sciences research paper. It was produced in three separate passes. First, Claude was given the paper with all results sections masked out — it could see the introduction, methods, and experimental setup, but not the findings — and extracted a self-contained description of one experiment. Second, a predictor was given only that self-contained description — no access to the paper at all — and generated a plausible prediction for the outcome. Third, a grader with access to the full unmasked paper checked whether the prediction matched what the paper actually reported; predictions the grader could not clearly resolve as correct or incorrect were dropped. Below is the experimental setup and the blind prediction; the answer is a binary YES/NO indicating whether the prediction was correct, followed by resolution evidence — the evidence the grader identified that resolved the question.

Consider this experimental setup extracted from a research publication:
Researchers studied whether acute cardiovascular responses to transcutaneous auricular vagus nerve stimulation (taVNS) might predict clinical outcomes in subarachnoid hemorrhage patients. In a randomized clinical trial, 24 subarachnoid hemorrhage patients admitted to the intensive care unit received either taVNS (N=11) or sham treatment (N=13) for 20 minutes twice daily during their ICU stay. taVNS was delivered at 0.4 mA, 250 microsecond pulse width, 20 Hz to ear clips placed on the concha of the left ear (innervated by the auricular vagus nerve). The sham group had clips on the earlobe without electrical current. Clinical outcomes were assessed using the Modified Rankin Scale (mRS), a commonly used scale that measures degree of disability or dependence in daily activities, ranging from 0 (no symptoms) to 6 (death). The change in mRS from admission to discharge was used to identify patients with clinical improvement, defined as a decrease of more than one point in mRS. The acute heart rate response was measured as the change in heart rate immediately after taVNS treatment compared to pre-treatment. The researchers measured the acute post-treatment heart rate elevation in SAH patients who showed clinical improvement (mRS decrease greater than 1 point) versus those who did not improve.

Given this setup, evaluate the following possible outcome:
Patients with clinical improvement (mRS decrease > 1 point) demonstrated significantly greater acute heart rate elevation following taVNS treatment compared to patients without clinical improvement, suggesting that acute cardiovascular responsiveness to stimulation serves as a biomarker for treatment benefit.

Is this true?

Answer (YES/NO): YES